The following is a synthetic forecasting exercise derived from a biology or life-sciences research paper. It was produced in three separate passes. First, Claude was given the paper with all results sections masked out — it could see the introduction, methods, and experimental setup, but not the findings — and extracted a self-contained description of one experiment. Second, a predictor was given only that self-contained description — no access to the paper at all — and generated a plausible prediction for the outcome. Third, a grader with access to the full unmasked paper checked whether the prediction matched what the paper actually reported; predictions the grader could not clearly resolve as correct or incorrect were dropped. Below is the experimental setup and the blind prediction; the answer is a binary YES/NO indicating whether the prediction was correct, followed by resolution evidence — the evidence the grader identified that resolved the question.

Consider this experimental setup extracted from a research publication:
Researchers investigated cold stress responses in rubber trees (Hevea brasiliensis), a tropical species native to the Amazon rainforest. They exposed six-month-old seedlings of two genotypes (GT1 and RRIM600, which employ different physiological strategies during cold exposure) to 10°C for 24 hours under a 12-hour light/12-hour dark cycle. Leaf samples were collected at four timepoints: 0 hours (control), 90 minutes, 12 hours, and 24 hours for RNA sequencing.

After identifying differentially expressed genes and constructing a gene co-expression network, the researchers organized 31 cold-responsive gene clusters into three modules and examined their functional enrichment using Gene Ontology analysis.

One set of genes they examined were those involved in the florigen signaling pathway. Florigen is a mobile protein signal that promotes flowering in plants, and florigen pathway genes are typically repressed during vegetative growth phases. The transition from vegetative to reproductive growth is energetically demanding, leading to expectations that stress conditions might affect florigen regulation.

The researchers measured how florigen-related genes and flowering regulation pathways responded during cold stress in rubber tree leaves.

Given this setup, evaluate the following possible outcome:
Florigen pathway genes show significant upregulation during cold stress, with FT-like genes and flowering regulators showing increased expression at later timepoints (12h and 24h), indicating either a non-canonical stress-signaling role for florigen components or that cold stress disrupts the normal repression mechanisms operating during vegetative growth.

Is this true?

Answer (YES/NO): NO